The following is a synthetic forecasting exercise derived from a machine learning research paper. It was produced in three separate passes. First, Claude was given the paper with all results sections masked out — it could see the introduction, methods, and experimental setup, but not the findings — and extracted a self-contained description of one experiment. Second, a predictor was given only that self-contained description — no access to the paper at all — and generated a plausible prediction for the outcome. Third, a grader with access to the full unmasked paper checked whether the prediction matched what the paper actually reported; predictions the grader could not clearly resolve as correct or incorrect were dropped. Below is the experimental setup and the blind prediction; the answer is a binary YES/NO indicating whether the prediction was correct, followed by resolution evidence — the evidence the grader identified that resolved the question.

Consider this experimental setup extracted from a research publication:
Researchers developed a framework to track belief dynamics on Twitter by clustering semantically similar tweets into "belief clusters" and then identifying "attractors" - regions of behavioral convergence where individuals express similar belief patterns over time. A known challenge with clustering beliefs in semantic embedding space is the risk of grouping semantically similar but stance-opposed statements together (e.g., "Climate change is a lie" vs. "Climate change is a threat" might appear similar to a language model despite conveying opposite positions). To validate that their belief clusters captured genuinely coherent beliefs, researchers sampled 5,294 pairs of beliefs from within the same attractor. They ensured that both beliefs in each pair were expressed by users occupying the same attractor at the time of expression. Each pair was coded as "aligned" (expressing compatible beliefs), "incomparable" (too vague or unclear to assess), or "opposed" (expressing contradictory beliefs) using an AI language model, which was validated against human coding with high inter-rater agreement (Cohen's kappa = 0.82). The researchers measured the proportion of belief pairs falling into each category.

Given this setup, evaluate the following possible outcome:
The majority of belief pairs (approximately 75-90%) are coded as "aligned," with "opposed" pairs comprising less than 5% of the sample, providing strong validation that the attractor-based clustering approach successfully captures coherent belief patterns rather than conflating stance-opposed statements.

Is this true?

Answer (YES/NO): NO